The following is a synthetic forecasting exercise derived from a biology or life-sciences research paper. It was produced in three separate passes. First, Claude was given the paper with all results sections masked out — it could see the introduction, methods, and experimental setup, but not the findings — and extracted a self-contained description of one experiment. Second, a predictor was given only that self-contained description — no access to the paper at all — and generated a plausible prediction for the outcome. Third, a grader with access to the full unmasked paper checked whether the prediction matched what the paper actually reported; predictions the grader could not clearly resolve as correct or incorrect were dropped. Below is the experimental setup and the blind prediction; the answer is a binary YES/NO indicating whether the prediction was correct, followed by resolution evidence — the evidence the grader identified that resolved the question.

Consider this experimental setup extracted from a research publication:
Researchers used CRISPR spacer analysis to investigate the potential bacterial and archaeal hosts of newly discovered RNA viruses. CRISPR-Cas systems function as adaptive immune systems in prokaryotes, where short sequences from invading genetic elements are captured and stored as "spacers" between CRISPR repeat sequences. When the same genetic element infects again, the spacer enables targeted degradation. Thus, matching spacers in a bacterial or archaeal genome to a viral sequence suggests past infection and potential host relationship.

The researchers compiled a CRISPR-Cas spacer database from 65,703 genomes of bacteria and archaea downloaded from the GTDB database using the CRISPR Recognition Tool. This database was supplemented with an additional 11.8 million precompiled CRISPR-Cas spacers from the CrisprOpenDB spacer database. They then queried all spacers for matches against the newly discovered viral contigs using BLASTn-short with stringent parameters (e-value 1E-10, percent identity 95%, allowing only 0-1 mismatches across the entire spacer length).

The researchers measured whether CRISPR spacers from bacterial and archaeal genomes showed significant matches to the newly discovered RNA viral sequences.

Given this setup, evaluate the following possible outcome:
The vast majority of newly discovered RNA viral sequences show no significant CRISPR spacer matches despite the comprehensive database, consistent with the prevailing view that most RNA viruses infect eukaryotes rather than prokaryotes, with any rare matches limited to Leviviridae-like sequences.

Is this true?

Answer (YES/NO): NO